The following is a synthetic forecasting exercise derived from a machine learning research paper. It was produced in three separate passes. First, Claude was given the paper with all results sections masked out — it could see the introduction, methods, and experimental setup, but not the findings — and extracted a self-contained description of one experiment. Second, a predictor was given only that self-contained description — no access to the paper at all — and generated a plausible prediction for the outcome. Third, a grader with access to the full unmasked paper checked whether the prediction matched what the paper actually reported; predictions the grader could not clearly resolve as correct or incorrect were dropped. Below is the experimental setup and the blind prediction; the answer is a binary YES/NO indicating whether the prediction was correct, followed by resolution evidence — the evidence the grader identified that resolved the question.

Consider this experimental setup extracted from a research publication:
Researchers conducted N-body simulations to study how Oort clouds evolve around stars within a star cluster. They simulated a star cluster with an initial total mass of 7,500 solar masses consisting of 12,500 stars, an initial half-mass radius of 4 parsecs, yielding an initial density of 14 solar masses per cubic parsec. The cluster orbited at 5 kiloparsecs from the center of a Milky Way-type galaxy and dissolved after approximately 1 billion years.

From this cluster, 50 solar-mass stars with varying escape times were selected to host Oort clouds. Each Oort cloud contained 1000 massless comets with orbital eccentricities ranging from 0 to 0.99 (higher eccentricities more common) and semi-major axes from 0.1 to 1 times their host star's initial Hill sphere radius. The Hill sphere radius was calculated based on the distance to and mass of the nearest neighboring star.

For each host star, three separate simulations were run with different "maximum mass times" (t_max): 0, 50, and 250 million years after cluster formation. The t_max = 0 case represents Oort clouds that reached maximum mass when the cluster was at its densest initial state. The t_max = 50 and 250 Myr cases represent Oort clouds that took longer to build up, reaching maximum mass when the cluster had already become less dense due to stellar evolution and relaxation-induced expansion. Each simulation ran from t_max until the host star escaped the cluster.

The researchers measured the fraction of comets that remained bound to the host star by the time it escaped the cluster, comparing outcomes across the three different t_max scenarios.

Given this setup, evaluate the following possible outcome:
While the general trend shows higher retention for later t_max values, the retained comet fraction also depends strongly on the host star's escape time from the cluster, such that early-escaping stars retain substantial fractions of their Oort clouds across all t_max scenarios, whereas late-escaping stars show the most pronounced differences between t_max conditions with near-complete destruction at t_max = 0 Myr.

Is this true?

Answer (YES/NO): NO